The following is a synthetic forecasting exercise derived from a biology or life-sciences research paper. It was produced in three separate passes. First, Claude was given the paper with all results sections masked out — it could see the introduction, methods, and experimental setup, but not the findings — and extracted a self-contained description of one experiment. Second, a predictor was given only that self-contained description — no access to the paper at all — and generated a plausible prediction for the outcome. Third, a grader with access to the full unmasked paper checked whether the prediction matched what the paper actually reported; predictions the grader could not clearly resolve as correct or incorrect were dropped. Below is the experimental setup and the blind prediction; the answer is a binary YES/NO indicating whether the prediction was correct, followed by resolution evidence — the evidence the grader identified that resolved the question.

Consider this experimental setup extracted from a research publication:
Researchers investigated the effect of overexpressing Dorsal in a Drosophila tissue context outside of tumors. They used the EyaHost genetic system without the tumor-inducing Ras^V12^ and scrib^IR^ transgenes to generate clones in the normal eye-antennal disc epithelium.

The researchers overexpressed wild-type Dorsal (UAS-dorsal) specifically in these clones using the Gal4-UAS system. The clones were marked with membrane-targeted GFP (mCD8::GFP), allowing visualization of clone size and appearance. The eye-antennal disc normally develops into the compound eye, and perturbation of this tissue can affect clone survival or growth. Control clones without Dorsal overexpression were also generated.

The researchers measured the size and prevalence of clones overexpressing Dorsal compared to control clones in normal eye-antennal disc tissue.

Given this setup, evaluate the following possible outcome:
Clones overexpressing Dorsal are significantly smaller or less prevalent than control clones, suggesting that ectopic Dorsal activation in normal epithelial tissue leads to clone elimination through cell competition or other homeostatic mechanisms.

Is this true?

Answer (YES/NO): NO